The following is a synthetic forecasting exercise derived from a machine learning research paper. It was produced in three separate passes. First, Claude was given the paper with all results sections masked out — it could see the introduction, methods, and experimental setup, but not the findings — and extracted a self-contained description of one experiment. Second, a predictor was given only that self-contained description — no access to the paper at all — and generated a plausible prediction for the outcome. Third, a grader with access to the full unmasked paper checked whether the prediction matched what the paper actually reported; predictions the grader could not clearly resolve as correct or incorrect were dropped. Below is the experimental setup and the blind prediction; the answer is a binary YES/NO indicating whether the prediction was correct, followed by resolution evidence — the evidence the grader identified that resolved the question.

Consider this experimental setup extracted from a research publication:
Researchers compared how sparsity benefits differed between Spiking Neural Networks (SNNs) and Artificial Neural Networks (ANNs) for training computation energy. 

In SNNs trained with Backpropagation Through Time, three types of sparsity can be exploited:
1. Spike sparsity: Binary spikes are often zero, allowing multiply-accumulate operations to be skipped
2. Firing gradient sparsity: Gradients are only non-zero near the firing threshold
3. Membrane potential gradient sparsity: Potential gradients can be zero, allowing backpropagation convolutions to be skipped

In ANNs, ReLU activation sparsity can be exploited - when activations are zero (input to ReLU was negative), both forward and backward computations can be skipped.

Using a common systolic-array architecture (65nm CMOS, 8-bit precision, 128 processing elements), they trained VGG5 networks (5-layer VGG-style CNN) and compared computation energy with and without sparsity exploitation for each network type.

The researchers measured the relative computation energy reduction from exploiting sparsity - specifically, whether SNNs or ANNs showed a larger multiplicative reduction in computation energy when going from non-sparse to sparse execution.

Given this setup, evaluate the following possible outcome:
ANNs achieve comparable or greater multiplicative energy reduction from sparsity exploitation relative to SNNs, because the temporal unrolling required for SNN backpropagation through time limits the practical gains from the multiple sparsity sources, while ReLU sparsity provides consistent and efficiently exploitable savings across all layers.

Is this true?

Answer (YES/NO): NO